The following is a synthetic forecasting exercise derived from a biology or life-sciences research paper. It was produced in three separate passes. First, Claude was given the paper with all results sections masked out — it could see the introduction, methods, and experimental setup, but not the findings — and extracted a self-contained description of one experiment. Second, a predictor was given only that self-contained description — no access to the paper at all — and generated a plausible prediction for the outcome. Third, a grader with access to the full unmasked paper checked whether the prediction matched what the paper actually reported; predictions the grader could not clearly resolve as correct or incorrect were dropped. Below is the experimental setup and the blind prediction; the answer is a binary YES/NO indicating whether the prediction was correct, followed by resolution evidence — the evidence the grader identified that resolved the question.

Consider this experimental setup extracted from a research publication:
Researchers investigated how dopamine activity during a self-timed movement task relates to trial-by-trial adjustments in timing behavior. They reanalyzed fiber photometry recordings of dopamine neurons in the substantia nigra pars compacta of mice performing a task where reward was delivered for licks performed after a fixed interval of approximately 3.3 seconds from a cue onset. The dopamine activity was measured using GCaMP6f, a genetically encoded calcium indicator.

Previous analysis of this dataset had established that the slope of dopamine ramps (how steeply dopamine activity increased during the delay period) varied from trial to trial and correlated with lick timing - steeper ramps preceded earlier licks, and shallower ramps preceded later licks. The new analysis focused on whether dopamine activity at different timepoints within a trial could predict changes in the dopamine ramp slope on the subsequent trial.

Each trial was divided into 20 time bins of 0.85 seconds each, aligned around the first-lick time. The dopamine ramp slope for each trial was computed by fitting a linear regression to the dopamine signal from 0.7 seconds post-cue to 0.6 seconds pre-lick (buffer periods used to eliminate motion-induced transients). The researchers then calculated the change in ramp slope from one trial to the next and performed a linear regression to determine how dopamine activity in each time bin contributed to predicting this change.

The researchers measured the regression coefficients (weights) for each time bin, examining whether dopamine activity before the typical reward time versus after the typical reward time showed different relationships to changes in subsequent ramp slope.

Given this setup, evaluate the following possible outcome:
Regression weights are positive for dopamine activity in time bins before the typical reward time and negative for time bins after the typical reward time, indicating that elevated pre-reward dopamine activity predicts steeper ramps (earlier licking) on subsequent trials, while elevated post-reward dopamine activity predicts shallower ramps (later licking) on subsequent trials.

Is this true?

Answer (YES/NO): YES